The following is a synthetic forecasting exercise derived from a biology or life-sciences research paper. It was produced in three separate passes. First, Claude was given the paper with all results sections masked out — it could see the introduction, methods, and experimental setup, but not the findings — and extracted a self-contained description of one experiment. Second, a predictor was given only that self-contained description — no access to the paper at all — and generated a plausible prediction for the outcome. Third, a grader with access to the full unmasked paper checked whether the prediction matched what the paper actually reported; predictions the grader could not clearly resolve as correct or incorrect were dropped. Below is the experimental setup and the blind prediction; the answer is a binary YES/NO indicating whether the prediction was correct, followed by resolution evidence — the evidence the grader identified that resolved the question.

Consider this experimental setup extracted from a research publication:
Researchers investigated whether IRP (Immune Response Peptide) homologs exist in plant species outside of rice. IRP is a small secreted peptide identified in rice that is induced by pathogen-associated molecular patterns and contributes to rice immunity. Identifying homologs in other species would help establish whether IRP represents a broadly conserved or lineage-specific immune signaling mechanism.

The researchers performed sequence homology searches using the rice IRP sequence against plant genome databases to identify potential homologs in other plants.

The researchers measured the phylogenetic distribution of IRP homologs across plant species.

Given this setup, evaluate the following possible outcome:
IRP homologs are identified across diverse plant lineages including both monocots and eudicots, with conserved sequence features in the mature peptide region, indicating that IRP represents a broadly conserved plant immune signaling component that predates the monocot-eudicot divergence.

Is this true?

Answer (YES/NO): NO